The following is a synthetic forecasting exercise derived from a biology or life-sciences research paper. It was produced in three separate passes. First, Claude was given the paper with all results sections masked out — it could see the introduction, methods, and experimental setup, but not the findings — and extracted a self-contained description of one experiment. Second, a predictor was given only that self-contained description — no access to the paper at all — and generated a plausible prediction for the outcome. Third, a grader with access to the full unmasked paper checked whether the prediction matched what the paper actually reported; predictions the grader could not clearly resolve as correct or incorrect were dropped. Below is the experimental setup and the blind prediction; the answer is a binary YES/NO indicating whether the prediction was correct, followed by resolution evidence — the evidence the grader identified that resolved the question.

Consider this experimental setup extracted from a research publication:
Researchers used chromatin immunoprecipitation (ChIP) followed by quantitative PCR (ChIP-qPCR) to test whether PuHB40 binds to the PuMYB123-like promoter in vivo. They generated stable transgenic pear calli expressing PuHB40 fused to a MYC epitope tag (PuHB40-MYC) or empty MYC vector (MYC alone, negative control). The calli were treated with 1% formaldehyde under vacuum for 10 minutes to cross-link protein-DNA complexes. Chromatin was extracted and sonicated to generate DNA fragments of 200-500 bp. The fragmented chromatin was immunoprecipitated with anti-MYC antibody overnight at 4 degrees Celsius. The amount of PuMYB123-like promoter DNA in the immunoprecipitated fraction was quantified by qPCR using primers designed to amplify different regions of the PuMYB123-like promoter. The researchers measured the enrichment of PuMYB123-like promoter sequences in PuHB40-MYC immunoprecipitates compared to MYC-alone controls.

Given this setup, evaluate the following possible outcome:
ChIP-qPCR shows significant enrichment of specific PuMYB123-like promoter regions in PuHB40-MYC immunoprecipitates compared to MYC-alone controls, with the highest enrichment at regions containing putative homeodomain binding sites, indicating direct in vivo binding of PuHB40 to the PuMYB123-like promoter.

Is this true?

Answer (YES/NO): YES